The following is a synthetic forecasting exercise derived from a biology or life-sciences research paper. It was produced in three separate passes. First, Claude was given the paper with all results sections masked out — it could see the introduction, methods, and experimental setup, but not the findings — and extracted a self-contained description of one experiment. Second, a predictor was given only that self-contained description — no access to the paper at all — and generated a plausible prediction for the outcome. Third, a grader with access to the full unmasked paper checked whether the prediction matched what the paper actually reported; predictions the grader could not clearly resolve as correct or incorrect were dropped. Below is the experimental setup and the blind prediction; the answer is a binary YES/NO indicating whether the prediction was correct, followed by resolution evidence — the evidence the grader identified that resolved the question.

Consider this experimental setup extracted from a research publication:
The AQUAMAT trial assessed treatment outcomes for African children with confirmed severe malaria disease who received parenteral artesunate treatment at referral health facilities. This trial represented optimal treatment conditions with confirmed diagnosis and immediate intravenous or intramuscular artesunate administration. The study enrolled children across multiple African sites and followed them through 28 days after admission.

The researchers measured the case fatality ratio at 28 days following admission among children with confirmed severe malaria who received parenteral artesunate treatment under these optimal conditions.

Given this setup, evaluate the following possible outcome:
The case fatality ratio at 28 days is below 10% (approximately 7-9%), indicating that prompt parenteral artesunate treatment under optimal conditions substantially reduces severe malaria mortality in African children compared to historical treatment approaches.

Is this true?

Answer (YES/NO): YES